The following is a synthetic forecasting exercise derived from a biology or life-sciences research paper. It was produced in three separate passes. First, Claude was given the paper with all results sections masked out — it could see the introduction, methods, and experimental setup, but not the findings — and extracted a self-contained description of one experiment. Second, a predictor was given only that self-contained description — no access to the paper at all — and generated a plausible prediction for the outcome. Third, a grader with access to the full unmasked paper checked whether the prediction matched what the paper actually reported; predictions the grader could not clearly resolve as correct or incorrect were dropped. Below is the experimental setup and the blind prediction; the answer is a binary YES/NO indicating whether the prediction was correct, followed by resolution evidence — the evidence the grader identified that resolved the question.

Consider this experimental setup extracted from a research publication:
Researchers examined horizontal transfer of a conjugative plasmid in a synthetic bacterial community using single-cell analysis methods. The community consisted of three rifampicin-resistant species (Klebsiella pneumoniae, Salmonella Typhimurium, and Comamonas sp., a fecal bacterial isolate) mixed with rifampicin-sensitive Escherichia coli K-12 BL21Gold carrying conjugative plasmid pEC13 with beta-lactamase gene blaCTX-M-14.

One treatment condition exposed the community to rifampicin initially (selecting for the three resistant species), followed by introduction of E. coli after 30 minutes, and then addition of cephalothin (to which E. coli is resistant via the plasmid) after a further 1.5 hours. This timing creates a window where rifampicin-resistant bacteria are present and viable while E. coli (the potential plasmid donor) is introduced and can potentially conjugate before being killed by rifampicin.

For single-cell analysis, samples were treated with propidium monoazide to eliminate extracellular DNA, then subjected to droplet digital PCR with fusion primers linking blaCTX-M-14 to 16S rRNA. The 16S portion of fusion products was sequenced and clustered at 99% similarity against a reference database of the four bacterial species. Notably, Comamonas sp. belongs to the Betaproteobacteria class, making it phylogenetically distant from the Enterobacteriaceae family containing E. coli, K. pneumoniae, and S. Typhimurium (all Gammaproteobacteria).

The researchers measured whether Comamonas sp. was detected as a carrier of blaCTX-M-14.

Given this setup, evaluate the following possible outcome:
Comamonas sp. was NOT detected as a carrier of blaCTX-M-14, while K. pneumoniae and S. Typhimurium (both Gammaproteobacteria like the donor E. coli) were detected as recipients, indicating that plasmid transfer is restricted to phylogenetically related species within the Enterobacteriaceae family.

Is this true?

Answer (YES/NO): NO